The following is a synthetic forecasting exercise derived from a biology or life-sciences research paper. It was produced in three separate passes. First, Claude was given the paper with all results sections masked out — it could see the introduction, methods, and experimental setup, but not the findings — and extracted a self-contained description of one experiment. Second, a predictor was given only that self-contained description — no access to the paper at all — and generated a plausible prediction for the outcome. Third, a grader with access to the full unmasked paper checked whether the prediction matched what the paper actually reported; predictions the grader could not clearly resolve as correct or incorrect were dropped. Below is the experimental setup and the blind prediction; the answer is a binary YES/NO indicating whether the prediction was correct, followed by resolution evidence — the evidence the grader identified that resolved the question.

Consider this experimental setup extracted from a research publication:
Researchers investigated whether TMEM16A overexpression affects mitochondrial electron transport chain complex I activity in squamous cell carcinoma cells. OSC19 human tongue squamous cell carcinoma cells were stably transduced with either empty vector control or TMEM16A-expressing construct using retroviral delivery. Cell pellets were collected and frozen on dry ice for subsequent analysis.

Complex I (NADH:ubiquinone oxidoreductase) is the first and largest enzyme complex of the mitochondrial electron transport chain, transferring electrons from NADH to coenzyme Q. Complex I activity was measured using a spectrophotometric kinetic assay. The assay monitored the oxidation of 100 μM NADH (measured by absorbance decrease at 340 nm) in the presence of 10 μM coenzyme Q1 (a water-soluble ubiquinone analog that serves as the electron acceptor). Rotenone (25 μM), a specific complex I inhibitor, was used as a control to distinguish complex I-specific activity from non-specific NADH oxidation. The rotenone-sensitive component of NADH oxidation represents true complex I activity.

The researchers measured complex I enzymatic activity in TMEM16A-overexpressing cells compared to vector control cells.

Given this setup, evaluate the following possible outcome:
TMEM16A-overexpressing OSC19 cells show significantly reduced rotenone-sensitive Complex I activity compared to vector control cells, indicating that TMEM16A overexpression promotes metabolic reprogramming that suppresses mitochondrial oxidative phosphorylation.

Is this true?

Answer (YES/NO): NO